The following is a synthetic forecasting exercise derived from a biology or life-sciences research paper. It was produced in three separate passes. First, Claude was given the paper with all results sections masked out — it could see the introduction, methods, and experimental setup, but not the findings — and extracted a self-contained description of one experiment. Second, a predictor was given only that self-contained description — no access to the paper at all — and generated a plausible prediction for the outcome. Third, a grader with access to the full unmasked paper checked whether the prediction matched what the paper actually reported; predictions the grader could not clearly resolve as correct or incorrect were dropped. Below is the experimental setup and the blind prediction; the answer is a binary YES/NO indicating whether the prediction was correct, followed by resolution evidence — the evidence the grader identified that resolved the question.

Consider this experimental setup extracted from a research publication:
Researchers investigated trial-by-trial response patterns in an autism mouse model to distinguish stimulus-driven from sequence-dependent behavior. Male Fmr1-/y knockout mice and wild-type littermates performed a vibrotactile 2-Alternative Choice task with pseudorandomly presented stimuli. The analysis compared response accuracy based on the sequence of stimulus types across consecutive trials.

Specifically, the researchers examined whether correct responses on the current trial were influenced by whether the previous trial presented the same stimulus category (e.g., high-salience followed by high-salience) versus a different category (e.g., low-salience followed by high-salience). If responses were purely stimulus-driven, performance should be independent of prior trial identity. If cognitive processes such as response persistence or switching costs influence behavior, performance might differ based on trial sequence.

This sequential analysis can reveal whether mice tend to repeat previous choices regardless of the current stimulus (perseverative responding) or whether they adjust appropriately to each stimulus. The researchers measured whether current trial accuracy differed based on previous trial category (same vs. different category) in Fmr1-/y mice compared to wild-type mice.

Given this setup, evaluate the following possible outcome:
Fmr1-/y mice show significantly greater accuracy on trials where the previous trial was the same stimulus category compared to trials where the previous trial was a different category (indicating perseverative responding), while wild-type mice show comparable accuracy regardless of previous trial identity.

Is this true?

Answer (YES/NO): NO